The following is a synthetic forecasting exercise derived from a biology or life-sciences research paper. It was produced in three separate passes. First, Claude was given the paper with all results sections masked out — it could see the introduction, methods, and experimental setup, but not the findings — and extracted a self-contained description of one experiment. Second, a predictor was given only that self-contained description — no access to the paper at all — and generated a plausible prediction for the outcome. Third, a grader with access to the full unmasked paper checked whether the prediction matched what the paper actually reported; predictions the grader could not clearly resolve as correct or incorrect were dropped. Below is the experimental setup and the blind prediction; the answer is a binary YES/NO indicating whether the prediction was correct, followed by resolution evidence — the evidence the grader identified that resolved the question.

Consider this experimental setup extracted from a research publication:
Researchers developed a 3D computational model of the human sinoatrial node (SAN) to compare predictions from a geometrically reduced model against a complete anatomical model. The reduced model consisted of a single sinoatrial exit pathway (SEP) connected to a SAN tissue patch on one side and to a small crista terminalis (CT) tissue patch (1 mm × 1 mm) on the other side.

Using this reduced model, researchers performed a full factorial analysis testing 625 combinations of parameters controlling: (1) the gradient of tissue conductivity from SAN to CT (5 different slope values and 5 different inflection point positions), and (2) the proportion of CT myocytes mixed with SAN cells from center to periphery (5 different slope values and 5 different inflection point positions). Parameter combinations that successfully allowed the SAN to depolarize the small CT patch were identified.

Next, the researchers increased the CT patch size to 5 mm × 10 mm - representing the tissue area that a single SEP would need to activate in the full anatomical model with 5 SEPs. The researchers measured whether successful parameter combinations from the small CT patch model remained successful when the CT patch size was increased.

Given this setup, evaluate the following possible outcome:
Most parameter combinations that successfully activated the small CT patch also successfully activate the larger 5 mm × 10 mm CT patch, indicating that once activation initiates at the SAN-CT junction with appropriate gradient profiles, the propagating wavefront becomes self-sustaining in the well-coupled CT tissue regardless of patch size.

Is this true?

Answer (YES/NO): NO